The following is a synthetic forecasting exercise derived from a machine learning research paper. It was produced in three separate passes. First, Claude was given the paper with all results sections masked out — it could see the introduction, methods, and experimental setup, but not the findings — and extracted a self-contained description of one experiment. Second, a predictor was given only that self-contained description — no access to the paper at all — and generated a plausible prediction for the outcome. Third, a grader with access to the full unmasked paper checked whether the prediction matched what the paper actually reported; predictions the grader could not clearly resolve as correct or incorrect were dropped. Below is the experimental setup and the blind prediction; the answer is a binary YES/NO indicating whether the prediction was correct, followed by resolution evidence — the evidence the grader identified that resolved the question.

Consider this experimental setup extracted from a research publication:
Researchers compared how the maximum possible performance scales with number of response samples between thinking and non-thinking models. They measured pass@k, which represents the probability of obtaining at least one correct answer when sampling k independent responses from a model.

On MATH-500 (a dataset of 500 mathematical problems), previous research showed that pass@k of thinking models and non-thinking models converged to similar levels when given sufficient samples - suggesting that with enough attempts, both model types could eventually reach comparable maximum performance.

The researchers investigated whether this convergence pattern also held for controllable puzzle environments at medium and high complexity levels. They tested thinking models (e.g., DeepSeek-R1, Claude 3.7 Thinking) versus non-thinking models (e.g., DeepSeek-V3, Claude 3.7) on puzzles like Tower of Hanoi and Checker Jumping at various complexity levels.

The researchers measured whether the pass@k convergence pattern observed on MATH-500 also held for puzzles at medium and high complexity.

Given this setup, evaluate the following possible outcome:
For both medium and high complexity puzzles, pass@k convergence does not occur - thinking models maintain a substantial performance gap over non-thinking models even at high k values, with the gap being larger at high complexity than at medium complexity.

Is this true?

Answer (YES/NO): NO